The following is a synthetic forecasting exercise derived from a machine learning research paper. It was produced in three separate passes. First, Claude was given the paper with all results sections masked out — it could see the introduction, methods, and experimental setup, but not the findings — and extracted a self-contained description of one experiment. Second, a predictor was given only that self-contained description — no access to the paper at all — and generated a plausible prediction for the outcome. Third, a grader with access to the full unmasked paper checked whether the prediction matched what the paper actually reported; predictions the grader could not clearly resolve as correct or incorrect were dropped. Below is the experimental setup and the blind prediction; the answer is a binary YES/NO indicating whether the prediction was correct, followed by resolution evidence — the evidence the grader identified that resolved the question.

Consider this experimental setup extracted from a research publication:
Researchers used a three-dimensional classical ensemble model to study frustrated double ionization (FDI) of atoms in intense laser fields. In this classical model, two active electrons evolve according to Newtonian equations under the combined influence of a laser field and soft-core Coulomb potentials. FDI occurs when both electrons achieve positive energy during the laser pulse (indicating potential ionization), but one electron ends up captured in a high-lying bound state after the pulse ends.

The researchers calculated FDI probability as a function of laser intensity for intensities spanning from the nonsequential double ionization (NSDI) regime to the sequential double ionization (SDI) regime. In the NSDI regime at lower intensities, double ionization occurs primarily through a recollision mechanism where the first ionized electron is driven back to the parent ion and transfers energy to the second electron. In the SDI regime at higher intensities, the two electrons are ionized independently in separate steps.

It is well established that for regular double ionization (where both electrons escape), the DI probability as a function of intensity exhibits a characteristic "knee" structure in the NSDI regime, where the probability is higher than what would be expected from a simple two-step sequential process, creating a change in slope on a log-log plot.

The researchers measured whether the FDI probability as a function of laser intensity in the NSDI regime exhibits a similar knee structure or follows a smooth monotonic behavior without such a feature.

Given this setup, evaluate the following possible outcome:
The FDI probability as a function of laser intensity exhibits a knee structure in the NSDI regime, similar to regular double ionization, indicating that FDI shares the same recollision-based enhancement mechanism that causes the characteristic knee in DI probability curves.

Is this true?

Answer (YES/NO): YES